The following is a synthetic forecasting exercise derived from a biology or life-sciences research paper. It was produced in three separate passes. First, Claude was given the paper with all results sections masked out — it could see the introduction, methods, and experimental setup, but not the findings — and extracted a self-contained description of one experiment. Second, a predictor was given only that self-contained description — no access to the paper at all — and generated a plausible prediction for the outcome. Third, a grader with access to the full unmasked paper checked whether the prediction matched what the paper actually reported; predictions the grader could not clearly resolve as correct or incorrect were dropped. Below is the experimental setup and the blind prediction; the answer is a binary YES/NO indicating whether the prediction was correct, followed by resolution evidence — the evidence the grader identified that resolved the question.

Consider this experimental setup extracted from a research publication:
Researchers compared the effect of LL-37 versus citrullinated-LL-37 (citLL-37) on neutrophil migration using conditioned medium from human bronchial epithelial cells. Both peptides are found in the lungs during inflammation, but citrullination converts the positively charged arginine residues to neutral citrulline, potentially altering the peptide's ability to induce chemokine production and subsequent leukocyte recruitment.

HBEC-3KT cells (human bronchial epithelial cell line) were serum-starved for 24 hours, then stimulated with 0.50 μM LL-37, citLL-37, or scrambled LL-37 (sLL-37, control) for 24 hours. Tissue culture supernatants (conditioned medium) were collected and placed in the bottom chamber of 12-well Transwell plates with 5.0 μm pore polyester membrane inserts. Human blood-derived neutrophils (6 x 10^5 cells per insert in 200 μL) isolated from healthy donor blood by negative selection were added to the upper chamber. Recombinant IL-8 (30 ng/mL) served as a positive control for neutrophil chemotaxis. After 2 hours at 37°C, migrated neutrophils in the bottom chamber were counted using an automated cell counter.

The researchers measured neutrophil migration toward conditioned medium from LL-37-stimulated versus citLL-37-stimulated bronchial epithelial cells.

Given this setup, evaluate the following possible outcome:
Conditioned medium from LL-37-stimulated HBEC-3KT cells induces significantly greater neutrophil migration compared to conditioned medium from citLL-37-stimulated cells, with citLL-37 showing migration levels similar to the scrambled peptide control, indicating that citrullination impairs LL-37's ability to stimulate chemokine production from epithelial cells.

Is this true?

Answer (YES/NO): YES